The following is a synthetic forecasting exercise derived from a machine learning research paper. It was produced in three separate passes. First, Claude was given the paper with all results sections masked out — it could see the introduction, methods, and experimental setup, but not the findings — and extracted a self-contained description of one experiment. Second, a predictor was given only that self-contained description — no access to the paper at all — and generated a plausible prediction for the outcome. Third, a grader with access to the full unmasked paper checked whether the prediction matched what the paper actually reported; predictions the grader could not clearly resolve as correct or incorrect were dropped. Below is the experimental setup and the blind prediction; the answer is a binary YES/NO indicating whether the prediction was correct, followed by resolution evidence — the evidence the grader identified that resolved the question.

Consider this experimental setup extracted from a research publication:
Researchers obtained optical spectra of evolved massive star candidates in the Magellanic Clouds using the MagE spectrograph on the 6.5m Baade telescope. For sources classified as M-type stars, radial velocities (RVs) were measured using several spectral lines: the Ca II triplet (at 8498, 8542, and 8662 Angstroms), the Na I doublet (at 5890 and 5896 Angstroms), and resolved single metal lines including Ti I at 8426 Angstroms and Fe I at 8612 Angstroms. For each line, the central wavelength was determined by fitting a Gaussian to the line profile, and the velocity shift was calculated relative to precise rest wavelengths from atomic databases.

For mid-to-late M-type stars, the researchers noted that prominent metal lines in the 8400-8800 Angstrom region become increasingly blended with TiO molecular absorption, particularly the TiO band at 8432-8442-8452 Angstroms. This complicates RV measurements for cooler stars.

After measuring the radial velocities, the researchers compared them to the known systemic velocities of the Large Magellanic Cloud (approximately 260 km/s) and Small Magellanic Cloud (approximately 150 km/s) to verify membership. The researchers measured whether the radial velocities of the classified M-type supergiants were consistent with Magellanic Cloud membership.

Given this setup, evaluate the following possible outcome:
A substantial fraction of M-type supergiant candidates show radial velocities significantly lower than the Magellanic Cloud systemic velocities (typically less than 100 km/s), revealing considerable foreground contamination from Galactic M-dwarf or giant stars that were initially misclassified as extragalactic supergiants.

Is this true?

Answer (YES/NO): NO